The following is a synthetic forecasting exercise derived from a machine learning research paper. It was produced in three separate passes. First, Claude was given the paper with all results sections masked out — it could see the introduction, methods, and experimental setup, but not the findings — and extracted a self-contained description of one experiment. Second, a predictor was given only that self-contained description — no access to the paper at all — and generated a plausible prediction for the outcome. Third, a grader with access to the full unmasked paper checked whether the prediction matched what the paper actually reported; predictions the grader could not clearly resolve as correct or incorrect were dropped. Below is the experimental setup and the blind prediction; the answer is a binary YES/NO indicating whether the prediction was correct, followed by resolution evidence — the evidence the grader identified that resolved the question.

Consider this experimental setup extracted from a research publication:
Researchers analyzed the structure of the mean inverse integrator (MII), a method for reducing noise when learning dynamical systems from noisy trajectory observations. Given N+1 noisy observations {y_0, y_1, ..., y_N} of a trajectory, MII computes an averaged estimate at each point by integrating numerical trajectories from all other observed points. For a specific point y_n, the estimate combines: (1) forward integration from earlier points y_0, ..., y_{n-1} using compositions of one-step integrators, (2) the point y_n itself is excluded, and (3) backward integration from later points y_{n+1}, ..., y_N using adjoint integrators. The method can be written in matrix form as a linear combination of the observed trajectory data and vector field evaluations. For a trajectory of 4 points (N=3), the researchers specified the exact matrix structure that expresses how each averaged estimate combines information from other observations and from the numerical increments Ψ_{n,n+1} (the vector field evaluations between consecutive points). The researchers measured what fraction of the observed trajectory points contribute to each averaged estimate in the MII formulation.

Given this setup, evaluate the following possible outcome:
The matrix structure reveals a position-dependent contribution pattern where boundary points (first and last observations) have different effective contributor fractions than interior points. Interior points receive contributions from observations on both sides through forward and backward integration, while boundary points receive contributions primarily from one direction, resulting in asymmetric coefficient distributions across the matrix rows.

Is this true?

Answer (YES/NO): NO